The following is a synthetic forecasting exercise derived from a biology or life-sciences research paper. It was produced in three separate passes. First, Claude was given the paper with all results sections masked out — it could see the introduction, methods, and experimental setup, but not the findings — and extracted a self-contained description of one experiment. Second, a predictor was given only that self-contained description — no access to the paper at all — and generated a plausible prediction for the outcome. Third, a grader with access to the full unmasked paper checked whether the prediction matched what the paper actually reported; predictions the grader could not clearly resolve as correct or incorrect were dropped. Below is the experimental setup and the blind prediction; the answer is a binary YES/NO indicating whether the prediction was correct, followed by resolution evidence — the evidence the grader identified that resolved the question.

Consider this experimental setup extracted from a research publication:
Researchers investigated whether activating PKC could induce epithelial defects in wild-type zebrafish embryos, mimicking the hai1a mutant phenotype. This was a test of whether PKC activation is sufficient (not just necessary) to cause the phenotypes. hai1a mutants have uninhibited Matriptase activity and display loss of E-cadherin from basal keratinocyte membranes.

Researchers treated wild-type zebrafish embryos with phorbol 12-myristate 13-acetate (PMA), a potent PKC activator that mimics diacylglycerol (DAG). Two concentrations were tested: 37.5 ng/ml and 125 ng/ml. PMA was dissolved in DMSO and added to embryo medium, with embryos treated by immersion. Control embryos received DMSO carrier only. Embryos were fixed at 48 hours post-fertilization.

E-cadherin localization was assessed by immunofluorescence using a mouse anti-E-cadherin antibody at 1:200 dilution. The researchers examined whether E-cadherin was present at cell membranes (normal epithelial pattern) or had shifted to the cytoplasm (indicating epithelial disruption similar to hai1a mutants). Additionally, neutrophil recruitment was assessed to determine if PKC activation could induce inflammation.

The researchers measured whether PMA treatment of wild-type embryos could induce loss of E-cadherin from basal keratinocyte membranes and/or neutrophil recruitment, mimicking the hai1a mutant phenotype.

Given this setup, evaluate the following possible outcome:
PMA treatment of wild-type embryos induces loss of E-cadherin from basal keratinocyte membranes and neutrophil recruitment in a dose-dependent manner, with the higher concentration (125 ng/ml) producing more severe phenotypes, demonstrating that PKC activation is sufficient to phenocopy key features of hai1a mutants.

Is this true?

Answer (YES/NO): NO